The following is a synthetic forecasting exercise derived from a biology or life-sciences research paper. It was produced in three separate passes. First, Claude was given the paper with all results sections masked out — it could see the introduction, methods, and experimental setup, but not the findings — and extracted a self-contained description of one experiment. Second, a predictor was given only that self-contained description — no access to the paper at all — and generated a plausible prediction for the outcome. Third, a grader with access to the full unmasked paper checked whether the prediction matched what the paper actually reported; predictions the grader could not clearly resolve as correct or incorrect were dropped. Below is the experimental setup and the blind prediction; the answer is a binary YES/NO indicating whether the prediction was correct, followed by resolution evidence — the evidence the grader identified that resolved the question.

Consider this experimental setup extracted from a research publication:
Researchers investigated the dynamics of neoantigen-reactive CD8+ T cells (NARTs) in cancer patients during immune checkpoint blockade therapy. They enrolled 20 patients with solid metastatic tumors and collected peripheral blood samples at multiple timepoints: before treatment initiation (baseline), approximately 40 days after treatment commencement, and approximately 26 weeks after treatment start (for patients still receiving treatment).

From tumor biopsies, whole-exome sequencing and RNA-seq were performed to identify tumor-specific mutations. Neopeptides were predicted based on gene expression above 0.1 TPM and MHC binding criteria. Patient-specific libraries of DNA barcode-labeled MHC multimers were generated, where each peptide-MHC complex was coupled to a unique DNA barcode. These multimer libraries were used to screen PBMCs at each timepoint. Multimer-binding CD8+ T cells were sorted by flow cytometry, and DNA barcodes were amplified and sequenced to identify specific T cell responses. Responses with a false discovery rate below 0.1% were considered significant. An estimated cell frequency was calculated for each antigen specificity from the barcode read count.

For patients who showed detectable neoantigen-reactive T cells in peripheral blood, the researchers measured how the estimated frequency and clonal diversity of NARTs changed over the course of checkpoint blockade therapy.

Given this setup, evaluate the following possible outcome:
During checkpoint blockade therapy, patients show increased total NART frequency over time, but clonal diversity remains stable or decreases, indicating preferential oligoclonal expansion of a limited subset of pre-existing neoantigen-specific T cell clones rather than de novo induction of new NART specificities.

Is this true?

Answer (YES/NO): NO